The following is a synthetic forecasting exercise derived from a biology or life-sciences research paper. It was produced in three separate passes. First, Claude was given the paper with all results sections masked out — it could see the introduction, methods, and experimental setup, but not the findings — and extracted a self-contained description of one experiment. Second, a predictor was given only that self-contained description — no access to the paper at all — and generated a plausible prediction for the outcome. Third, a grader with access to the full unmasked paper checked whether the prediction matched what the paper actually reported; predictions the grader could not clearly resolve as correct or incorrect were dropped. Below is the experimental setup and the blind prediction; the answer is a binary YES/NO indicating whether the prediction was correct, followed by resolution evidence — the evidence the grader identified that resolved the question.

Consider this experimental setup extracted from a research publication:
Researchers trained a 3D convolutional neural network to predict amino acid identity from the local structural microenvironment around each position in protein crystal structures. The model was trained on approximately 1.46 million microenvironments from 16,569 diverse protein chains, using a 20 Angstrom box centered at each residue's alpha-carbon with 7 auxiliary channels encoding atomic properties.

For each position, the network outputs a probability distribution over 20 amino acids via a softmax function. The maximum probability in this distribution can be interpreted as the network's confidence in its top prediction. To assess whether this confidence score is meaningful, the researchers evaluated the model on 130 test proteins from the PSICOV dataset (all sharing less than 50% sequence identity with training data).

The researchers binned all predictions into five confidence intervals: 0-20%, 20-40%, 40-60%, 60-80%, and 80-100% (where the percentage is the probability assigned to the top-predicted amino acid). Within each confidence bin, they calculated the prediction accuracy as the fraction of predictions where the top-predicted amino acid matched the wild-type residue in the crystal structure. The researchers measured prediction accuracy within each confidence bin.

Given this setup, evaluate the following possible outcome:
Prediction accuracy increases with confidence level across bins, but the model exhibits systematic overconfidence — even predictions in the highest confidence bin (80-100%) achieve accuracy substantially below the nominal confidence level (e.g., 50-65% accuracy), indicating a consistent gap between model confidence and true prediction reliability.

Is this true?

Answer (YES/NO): NO